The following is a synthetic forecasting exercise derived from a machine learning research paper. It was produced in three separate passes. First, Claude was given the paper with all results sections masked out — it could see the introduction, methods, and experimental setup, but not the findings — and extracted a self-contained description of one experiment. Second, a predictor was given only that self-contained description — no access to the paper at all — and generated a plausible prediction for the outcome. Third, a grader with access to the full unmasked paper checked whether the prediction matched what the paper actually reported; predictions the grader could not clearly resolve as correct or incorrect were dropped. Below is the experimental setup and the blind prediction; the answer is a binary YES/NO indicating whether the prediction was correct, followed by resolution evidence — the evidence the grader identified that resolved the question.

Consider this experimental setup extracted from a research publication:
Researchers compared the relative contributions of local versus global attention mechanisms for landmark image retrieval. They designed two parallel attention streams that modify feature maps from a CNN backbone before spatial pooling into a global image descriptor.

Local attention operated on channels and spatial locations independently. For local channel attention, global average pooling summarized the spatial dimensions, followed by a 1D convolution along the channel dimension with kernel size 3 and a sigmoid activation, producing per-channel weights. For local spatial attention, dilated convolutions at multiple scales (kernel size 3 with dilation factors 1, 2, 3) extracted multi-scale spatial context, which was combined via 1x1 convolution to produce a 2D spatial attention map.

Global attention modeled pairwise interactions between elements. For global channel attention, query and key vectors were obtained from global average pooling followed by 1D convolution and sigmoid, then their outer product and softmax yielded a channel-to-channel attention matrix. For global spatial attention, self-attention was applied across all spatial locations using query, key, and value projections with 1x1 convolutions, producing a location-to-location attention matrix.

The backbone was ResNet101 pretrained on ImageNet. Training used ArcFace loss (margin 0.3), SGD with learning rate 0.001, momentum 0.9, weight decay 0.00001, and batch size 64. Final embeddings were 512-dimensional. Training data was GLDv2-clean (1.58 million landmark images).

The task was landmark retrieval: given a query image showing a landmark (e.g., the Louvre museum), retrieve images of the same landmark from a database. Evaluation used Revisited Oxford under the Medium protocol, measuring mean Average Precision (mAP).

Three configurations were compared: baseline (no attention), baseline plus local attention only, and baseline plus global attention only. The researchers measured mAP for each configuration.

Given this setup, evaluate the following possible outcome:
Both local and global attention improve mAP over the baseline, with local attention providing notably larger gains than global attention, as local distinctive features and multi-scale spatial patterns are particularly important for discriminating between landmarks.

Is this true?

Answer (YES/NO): NO